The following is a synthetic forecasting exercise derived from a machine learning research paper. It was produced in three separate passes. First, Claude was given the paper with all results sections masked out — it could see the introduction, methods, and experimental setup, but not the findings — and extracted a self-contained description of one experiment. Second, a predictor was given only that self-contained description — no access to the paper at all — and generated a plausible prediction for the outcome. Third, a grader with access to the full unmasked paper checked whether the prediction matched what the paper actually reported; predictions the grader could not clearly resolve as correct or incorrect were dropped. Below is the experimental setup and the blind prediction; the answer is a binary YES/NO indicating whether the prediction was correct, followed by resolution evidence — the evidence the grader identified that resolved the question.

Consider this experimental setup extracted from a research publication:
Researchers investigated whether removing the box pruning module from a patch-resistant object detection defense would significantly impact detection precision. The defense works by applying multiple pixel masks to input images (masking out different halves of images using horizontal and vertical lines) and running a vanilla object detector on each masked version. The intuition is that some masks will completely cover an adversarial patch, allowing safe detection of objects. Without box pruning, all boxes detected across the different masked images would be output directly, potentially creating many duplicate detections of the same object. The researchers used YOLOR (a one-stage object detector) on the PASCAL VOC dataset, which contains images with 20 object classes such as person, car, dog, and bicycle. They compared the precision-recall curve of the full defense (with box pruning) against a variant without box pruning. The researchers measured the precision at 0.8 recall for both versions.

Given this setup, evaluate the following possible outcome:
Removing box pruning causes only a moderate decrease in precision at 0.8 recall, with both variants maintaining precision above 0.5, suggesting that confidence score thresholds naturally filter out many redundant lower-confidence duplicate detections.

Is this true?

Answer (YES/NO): NO